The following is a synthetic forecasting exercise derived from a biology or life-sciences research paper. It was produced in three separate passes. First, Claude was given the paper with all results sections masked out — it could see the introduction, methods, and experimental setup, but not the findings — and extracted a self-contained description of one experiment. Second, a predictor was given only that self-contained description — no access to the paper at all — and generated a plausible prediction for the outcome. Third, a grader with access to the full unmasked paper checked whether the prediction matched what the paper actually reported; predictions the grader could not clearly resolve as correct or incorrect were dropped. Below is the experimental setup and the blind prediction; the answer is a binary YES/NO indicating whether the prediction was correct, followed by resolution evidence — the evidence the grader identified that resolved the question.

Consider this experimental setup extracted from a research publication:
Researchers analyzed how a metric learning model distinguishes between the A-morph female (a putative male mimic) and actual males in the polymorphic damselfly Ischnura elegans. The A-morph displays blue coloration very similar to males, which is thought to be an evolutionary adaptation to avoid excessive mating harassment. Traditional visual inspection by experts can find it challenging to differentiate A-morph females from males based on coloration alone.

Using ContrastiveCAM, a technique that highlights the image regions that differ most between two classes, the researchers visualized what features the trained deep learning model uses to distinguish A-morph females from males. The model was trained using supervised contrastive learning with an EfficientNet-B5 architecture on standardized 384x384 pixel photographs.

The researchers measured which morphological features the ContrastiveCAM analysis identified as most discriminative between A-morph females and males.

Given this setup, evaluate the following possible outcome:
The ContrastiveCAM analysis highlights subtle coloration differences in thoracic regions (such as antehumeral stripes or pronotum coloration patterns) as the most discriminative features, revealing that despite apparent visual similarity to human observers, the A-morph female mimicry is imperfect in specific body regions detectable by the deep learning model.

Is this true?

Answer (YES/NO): NO